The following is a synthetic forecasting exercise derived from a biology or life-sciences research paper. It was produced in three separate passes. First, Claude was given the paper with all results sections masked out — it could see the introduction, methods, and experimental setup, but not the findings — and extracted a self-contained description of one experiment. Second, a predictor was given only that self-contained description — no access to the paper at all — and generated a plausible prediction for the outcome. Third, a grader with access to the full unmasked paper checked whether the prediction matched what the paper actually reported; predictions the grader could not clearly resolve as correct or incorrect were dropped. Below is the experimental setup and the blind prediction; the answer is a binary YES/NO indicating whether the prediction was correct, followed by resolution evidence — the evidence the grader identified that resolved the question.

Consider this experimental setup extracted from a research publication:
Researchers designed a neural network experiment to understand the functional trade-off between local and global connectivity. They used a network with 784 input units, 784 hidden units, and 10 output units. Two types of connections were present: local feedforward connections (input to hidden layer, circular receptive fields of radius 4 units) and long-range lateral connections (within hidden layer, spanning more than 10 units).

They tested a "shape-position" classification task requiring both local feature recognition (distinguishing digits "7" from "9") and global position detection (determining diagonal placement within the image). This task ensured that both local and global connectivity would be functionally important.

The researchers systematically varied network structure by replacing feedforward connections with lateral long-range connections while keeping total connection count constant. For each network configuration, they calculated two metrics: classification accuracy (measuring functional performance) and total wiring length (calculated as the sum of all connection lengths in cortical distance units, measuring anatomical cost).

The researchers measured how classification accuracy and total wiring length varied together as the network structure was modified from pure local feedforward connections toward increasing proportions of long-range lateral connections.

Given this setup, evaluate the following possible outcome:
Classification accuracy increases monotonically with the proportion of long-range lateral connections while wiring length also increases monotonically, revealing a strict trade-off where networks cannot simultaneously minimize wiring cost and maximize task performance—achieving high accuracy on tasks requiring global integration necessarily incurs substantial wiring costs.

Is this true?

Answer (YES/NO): NO